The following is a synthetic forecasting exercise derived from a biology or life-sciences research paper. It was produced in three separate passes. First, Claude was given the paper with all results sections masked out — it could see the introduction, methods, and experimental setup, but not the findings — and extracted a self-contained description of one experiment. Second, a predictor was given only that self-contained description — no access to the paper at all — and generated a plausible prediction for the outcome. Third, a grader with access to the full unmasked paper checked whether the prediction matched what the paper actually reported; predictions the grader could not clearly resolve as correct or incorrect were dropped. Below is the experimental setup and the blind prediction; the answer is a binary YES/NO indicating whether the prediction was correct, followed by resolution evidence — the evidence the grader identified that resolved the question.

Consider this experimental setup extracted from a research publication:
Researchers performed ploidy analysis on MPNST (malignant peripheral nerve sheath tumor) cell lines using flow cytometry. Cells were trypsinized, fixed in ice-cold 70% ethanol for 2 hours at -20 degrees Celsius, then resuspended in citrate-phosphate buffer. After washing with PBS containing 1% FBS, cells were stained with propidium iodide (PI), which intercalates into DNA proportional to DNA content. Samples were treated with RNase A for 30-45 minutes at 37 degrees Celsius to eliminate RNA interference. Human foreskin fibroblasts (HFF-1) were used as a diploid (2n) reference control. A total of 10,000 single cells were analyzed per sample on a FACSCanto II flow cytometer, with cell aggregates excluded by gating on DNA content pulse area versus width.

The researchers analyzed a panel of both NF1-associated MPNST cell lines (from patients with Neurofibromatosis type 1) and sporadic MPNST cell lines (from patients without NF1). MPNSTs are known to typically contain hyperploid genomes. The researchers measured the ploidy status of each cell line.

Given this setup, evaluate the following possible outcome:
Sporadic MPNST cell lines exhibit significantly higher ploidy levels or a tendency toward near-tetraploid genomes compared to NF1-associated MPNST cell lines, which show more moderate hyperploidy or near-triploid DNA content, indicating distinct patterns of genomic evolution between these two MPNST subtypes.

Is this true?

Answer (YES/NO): NO